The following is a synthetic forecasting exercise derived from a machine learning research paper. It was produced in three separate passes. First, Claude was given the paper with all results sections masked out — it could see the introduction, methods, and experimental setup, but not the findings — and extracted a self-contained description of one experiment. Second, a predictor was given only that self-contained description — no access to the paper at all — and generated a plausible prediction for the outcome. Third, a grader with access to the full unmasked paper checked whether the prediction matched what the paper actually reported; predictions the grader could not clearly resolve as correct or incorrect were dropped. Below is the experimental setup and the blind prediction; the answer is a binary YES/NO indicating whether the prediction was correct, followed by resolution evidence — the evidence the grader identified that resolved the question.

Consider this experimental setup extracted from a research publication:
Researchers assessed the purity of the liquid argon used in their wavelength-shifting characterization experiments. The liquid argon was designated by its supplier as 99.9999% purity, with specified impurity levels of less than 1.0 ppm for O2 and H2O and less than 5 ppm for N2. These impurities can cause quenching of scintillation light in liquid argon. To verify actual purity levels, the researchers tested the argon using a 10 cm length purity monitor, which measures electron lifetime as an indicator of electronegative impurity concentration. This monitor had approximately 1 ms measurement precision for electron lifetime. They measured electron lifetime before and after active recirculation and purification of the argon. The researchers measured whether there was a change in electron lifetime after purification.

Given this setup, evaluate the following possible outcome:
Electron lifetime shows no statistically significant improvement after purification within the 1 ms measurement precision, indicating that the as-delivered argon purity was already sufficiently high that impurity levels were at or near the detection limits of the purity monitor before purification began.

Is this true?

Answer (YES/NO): YES